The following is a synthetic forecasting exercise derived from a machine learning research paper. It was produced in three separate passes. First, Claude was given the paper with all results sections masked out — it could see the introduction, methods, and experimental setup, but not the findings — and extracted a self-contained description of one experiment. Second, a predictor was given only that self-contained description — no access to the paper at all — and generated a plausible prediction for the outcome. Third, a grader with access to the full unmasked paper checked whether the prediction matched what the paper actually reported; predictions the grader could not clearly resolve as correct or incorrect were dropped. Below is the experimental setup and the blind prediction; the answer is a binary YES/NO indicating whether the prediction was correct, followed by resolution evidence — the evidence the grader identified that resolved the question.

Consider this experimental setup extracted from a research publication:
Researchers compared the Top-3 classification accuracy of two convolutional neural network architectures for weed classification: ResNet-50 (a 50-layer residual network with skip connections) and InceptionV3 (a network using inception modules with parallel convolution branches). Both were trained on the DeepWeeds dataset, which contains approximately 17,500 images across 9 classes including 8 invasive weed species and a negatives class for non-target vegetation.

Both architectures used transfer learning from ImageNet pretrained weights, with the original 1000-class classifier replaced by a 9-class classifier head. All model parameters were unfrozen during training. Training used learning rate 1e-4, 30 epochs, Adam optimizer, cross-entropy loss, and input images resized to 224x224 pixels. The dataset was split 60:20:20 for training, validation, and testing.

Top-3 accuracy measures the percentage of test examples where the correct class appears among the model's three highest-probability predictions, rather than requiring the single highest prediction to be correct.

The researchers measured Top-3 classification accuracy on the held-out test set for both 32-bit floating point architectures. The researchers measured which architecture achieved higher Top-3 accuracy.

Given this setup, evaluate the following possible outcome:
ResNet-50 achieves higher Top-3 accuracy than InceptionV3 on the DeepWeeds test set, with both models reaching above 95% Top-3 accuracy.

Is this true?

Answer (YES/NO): NO